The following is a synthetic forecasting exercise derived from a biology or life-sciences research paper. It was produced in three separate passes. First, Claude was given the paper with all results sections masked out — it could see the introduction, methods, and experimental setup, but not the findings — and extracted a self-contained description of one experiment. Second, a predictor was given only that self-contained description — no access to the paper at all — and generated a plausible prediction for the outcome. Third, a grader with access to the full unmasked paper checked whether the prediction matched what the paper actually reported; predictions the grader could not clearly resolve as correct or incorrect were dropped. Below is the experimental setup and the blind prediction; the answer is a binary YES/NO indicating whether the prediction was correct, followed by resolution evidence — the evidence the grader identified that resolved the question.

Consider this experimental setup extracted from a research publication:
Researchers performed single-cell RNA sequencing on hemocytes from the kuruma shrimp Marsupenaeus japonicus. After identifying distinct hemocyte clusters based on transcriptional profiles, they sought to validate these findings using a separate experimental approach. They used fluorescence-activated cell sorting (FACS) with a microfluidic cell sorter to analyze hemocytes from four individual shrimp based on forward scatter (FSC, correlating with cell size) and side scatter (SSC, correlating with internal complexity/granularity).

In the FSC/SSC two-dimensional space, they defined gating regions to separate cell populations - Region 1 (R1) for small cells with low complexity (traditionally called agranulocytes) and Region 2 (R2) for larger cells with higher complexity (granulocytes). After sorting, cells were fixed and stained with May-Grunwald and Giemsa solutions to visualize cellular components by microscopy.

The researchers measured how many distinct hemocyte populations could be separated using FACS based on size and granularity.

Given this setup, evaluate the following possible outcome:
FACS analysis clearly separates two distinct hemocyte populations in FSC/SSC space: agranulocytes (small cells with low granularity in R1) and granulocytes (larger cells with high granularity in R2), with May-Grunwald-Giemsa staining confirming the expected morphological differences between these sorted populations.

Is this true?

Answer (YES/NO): YES